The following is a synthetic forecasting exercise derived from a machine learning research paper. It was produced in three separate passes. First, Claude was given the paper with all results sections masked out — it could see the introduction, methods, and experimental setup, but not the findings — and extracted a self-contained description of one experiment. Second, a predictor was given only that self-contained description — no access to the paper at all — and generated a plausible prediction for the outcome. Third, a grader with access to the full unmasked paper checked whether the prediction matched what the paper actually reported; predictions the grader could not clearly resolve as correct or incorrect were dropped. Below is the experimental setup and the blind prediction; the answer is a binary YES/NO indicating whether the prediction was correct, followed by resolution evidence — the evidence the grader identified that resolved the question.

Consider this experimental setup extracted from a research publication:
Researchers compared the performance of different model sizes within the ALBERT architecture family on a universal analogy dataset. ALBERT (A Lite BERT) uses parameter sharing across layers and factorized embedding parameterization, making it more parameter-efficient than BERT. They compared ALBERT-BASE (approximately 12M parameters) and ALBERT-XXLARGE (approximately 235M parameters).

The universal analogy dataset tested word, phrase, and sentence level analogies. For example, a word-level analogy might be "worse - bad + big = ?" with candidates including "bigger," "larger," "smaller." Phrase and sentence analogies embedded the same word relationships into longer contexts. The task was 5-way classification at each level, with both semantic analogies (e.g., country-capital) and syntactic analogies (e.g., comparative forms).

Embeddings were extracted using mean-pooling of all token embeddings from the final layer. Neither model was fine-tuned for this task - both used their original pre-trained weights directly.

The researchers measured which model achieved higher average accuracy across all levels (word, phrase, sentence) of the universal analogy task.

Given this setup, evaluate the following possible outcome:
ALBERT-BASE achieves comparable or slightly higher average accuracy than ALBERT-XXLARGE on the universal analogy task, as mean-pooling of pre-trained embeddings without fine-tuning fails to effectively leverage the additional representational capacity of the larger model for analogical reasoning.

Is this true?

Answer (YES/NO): YES